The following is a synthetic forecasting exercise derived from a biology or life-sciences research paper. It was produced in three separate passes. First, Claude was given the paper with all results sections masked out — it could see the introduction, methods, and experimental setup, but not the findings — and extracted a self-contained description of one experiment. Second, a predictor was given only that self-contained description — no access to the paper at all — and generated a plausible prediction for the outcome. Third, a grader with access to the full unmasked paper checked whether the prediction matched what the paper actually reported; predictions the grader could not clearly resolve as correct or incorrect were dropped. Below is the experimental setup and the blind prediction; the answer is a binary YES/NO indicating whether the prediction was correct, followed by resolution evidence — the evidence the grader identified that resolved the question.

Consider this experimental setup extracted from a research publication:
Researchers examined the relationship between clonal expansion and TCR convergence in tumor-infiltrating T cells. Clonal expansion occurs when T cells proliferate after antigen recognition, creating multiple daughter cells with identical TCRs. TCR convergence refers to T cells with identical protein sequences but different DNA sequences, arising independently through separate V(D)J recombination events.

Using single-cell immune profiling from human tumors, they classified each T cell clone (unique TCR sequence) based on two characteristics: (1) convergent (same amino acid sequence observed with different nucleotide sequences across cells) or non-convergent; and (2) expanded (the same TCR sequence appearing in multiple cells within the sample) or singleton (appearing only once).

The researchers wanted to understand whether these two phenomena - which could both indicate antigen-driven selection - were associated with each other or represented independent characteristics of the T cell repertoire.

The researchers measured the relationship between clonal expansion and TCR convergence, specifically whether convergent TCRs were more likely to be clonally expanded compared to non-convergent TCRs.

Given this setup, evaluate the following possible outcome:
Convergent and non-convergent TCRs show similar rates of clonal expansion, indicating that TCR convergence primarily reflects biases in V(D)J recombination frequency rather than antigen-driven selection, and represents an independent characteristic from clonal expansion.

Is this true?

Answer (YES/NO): NO